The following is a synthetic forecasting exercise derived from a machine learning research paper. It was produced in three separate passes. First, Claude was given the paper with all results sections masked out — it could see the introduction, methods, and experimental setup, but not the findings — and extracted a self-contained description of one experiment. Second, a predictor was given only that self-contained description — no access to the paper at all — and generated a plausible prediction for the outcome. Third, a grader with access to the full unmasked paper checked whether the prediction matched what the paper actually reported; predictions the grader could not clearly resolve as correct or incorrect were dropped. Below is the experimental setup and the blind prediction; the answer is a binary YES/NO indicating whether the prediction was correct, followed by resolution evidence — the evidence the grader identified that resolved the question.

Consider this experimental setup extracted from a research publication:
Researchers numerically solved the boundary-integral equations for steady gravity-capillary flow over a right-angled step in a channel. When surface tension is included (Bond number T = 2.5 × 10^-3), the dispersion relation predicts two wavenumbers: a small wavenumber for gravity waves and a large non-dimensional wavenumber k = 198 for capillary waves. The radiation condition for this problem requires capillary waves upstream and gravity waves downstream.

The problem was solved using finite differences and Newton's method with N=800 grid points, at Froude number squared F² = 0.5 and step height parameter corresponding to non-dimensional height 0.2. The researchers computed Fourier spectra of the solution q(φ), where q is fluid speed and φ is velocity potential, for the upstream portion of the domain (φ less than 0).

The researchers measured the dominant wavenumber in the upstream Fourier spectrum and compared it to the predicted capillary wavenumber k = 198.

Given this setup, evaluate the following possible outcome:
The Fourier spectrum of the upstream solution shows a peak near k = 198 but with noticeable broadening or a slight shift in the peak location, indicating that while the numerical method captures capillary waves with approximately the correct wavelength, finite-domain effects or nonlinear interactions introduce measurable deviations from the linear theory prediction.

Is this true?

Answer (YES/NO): NO